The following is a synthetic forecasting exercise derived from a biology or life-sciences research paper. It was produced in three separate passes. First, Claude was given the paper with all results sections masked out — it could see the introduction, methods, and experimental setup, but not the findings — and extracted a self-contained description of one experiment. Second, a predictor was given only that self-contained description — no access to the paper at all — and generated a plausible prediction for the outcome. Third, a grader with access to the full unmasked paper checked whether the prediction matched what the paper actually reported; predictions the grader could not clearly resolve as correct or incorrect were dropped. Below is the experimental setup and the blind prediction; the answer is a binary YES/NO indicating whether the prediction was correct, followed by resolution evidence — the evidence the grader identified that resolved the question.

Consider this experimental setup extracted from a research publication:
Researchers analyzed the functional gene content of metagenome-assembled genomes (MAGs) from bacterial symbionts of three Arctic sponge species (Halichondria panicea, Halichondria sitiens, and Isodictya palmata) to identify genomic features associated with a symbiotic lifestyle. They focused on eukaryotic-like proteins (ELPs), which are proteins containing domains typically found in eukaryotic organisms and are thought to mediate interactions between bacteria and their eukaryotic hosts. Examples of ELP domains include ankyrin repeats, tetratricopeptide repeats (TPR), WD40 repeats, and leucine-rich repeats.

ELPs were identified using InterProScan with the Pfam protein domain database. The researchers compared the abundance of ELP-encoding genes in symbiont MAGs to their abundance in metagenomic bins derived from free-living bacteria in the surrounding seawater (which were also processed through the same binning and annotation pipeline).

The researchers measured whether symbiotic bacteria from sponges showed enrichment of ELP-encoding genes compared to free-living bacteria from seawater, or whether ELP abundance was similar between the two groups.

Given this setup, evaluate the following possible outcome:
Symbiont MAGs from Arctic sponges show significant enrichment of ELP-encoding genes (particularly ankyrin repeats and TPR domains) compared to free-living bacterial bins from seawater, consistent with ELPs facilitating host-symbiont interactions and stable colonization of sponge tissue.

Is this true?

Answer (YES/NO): NO